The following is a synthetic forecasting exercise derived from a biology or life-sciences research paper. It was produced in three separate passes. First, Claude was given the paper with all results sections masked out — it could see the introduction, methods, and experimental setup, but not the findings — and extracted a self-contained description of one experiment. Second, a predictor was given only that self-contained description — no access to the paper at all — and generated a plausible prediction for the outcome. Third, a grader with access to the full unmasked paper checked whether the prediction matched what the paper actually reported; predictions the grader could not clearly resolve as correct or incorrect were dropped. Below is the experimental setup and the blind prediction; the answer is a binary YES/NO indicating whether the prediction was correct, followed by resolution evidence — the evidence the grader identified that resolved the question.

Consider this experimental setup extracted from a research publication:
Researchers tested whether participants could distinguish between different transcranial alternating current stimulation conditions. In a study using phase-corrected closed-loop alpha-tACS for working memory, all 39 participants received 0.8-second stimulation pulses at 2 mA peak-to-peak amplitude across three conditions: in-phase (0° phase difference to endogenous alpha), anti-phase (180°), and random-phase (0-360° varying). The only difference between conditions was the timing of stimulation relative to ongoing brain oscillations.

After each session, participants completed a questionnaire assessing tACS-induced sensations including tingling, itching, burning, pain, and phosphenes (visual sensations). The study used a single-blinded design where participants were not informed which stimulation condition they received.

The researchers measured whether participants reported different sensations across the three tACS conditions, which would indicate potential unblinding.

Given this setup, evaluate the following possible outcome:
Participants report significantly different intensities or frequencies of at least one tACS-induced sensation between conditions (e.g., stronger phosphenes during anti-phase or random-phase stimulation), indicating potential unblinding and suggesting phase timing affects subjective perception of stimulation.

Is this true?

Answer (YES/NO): NO